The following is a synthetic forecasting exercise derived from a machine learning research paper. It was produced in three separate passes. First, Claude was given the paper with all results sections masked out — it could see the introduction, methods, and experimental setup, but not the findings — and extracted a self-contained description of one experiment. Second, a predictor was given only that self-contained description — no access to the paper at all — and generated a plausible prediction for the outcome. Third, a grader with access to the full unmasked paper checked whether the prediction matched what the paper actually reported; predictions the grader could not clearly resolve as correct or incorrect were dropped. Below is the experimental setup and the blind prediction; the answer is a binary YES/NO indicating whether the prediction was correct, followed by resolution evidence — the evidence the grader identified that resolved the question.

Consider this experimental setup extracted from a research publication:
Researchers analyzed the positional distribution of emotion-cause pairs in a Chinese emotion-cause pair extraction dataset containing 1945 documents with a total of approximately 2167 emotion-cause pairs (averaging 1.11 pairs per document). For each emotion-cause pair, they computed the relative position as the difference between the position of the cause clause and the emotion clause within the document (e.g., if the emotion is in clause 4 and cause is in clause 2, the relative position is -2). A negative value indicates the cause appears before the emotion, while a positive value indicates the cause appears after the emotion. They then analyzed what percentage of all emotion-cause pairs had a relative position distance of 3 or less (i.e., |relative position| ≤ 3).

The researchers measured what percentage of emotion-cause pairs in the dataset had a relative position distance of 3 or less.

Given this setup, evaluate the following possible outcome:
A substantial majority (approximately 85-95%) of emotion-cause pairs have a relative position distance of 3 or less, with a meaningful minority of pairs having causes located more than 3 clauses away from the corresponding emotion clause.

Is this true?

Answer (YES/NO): NO